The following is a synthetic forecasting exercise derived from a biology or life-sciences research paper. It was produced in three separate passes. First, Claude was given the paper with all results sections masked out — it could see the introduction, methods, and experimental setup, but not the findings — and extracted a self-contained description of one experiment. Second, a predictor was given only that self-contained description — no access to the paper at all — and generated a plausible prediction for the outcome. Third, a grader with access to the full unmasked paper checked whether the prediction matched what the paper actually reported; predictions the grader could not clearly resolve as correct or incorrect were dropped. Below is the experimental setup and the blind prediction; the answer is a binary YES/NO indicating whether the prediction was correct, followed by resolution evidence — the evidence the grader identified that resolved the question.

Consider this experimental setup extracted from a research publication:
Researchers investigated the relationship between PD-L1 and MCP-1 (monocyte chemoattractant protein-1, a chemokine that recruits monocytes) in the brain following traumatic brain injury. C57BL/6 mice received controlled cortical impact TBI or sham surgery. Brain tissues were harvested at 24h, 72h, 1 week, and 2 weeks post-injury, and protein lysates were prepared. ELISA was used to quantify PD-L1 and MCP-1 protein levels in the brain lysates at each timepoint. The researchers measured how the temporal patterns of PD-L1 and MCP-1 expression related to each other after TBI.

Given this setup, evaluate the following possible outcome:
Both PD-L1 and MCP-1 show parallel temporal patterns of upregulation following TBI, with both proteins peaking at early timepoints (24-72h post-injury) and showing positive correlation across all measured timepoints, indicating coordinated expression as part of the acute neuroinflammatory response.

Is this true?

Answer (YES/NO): NO